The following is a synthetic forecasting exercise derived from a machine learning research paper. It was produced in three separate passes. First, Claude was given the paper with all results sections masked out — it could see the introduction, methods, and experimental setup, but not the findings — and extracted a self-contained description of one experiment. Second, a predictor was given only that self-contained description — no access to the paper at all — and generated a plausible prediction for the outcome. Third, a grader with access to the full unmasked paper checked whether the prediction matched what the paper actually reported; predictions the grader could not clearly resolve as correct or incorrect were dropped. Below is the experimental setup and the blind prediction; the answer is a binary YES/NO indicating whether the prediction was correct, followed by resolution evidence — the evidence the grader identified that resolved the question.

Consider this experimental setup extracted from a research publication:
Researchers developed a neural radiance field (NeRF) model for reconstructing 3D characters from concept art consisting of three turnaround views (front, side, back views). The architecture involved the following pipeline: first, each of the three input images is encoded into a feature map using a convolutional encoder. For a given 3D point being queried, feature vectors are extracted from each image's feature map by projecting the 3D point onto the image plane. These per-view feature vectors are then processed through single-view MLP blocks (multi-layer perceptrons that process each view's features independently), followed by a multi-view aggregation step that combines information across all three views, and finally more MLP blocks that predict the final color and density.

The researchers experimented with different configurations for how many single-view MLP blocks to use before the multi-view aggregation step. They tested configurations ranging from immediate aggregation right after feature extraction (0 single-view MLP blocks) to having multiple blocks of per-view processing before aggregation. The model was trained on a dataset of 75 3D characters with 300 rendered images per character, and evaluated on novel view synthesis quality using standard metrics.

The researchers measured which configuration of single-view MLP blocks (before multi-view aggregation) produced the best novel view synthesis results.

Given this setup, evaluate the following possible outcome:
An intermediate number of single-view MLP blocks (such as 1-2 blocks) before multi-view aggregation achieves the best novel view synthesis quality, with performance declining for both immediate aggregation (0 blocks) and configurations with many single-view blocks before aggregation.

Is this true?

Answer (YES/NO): NO